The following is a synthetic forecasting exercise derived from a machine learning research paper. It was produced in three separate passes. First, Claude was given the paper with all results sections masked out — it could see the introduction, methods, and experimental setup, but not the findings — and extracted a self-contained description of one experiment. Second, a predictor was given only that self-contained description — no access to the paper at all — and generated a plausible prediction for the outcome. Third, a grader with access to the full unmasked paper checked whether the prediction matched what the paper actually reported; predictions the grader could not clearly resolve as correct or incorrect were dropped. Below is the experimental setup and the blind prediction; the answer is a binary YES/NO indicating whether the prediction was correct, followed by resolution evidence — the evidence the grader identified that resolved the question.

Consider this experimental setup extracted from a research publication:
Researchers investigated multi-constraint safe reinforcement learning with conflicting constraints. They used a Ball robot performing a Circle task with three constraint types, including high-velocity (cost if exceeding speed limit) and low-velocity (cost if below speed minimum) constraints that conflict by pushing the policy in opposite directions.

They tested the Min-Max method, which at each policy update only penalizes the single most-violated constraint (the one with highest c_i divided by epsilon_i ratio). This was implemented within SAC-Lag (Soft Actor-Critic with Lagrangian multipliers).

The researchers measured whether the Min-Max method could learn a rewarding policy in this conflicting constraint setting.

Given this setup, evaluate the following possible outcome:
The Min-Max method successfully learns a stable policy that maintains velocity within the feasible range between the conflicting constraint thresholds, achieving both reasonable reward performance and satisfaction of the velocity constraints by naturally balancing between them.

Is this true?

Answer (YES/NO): NO